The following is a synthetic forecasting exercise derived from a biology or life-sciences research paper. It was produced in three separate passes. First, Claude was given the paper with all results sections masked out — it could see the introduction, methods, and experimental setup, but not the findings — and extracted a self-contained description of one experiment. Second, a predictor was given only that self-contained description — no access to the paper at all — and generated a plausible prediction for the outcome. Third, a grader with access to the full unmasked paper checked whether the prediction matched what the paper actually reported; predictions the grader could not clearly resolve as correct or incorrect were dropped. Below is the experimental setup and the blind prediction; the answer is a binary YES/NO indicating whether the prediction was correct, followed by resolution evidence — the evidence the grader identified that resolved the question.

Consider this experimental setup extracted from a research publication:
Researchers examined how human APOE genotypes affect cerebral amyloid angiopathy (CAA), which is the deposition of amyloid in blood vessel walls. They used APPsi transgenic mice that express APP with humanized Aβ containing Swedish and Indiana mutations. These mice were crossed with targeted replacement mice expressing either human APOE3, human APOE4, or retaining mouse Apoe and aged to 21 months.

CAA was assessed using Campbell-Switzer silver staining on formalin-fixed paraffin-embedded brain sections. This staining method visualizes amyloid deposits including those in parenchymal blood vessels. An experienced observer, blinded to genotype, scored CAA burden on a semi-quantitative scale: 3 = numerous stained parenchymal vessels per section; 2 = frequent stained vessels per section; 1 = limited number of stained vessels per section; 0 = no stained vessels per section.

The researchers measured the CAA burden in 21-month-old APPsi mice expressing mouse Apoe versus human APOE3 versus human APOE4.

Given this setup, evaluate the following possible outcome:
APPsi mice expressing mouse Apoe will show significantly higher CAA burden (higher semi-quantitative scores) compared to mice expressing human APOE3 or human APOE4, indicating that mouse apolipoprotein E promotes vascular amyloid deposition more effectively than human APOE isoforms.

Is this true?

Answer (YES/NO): NO